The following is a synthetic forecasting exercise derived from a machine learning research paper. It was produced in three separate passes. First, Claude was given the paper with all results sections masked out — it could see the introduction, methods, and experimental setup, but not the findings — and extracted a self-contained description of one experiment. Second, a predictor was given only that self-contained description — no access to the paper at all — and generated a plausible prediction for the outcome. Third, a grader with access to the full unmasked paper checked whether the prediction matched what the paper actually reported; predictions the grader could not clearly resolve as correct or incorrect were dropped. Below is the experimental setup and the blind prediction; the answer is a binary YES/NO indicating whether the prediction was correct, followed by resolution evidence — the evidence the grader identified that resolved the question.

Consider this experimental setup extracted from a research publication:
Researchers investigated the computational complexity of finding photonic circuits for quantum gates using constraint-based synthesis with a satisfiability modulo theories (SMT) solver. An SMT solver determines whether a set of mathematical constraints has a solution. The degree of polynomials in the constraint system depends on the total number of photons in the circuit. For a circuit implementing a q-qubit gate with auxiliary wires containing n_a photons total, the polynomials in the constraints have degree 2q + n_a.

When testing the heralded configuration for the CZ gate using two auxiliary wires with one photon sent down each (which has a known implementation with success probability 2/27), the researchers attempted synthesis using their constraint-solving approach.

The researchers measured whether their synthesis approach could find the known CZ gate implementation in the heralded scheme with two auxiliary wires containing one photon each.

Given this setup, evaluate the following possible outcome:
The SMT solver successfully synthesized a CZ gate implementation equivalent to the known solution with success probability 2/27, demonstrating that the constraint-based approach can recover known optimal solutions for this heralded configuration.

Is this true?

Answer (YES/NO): NO